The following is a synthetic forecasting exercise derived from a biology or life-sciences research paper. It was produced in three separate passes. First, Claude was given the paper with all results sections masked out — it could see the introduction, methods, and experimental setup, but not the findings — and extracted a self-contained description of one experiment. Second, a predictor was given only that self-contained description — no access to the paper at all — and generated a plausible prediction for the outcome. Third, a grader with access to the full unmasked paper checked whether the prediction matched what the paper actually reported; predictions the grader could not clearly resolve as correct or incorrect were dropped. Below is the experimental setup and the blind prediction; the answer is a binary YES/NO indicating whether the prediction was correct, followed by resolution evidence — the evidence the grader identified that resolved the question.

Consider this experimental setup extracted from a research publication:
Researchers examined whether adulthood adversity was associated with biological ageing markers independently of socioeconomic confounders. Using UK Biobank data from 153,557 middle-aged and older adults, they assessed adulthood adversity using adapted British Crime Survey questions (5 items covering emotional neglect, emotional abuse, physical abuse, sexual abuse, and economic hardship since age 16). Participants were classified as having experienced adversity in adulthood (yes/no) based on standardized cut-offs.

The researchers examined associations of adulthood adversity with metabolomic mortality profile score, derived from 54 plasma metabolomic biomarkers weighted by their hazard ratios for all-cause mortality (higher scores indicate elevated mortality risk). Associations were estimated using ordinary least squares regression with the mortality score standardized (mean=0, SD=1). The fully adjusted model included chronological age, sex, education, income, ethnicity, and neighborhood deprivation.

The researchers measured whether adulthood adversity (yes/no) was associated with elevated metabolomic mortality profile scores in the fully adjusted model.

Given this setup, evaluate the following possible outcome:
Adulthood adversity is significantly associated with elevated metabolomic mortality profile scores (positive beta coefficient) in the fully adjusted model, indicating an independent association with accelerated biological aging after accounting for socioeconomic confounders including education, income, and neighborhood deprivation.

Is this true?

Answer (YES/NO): NO